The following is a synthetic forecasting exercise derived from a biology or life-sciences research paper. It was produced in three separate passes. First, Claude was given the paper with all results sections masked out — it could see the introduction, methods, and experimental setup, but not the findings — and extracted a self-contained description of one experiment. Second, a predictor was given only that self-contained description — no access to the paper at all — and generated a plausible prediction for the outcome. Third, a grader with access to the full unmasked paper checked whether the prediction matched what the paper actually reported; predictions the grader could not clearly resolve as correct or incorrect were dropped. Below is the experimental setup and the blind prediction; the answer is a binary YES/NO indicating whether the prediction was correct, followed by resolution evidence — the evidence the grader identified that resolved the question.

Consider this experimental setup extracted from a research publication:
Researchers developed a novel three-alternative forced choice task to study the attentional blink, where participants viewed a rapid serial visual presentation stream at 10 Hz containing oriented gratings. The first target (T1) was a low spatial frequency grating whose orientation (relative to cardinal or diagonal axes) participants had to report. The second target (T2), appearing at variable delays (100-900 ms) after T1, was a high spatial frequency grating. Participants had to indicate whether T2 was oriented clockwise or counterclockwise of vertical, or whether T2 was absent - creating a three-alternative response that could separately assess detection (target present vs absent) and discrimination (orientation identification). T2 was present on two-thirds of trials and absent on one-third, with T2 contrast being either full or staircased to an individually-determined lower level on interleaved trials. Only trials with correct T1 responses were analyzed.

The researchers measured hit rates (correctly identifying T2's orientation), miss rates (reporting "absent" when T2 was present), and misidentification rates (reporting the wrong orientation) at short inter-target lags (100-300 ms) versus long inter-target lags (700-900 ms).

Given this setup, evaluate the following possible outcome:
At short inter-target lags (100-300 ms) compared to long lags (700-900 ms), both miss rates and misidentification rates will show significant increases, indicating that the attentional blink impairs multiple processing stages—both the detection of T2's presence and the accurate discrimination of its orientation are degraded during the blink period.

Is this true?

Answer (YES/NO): YES